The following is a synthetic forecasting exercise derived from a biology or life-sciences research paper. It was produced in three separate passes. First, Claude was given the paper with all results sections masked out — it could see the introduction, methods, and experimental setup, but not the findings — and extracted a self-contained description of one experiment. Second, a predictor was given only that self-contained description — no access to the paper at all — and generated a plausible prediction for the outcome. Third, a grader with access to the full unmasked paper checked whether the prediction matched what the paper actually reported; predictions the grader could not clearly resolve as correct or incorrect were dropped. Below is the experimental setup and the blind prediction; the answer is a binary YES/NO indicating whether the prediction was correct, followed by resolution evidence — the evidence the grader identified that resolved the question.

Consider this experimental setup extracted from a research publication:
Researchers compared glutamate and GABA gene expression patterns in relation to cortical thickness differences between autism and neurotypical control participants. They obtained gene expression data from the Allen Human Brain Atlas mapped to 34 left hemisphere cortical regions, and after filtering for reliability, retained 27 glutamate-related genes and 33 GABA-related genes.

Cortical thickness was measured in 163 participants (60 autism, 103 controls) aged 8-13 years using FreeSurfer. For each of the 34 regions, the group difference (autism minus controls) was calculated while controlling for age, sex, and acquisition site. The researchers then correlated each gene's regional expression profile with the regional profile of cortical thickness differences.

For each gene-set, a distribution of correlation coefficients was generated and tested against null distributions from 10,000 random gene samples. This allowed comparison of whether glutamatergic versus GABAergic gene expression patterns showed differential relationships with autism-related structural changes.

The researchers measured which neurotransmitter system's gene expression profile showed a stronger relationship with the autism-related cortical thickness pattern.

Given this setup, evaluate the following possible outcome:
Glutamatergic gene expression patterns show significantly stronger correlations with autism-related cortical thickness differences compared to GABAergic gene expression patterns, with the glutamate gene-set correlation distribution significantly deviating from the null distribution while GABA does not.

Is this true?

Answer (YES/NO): NO